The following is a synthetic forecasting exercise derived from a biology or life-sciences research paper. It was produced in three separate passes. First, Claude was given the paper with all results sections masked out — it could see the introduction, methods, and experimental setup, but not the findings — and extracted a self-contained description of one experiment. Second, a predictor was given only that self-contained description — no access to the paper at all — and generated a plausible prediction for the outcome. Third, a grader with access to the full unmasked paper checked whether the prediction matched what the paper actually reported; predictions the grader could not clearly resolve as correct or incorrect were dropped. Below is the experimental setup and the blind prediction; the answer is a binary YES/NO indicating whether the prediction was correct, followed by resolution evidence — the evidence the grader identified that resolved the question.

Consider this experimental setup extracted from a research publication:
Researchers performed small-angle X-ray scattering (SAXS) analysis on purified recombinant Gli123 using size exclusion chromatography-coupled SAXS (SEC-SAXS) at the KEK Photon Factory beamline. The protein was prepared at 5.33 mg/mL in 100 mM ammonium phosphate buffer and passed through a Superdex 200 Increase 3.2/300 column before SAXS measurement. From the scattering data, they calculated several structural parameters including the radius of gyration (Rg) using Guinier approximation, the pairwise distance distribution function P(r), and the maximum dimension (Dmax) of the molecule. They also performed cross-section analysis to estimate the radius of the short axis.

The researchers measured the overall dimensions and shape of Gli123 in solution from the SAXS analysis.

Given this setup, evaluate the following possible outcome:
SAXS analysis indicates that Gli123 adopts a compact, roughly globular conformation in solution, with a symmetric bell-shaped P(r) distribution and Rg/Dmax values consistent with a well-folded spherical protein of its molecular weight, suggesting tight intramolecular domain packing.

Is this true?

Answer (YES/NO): NO